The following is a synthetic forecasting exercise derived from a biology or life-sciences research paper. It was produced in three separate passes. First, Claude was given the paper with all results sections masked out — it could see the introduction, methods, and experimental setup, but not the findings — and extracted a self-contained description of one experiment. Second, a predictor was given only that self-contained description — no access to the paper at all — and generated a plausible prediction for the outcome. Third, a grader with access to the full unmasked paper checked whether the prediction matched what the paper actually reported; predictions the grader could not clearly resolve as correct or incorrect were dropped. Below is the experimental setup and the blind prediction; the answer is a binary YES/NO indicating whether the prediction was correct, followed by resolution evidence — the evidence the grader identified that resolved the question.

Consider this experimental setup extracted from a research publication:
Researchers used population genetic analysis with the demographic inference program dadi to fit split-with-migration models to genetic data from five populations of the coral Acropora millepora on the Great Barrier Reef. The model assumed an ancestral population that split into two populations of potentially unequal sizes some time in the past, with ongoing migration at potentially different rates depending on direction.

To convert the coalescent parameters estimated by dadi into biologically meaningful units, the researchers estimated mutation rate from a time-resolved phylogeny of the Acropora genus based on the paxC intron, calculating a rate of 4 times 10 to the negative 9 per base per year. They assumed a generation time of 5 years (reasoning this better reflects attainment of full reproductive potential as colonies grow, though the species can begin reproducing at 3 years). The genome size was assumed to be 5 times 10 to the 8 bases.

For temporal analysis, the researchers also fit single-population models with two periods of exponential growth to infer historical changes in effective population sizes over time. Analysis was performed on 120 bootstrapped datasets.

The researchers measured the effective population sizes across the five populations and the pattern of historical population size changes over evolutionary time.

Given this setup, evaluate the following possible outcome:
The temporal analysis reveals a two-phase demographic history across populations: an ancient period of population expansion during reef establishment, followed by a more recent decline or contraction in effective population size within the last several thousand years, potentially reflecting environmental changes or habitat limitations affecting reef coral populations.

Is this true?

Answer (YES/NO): NO